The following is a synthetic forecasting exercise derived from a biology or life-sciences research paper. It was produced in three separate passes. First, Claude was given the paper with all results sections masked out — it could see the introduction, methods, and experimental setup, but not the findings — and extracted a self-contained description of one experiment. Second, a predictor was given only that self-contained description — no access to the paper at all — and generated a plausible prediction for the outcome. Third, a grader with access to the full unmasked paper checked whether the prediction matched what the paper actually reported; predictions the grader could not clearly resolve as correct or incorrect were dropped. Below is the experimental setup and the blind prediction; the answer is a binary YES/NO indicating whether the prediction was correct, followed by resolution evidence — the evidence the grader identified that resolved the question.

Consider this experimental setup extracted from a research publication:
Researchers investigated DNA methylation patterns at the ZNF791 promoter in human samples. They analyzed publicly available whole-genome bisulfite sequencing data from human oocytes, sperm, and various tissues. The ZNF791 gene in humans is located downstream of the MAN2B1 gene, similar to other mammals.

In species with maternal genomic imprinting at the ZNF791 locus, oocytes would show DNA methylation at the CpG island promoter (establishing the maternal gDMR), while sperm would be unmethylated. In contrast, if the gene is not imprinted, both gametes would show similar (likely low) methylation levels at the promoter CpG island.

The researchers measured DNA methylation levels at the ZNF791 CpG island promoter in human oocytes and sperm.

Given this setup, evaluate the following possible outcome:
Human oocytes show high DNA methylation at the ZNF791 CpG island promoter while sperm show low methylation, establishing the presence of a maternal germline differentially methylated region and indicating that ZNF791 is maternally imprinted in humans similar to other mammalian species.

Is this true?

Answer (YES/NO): NO